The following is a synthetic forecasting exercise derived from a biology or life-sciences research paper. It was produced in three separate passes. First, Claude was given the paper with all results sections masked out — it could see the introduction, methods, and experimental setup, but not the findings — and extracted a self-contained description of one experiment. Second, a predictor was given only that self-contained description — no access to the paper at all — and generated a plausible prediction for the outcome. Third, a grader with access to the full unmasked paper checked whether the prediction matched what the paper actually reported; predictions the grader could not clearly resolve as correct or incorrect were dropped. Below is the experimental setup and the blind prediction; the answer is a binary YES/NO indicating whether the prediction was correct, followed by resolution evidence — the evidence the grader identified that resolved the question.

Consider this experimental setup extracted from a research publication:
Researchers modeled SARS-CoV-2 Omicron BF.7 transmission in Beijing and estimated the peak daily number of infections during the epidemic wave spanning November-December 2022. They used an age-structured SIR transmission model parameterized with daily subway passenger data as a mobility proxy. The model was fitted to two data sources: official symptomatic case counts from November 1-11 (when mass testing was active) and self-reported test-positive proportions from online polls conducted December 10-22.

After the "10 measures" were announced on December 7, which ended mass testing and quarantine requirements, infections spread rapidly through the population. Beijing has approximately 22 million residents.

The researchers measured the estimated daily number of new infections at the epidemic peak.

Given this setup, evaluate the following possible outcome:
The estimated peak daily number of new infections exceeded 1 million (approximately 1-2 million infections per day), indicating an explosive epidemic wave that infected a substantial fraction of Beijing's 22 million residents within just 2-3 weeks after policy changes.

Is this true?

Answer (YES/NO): YES